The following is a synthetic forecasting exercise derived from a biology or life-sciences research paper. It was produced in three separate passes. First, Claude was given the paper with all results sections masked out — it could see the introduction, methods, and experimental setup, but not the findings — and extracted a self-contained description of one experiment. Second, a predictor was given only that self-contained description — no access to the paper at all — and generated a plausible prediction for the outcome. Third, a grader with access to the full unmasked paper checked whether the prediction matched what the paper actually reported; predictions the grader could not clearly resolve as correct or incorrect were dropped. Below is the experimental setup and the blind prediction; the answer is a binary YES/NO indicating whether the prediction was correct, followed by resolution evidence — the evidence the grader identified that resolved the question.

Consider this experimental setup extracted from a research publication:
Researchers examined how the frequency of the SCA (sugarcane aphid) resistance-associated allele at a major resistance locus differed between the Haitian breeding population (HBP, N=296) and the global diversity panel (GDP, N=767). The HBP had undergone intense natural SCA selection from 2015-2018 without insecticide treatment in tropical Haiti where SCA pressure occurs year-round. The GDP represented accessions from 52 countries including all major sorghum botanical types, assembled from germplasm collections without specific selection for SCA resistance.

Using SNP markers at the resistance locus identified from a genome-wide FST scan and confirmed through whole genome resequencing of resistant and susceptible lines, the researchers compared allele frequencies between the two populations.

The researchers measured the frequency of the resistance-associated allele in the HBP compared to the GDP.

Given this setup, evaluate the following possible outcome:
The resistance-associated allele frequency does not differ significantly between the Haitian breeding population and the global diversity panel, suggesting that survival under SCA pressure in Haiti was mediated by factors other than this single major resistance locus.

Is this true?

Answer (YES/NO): NO